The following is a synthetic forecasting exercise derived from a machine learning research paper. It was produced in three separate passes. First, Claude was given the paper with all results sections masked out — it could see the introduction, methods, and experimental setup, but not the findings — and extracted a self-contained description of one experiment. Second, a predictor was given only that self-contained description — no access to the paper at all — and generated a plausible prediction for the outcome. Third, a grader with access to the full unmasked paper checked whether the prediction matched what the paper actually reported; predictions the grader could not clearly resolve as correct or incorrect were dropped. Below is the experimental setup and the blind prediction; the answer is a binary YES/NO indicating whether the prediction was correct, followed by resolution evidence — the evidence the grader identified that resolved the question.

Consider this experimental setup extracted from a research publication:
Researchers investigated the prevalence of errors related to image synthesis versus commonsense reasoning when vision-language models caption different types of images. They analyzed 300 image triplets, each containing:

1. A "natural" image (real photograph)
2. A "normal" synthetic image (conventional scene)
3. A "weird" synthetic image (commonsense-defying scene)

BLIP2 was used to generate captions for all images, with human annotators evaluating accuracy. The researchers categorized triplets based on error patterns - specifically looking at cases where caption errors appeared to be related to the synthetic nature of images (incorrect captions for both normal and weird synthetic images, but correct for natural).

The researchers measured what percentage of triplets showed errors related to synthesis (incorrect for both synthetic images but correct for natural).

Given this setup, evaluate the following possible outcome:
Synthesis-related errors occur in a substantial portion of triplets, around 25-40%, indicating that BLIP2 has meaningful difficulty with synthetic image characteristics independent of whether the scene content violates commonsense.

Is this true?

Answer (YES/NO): NO